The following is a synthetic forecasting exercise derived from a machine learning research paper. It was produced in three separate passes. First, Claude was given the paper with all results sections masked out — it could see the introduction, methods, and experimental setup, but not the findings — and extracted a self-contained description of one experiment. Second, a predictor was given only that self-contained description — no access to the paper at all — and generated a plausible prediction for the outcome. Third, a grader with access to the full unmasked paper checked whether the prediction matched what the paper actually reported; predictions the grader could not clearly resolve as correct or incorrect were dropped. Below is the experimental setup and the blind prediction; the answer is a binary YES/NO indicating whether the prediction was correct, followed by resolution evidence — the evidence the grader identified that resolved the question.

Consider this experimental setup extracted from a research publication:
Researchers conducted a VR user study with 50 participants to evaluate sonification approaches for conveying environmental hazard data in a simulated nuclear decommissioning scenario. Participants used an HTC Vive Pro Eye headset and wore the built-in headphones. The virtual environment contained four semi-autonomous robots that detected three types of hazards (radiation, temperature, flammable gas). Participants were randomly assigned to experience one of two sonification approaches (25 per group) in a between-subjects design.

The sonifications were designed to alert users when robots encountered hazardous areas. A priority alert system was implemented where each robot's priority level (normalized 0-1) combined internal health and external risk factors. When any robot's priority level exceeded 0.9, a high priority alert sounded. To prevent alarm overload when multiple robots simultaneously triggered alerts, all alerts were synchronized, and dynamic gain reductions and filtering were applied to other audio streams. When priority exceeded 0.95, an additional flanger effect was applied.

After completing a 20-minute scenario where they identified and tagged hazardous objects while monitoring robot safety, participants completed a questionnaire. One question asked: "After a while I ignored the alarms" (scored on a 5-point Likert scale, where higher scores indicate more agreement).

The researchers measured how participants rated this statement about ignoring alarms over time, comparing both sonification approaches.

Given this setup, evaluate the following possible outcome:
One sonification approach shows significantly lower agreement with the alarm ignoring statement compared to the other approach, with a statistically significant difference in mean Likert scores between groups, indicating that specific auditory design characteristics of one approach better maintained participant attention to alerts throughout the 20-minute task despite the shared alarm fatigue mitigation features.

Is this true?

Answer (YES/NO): NO